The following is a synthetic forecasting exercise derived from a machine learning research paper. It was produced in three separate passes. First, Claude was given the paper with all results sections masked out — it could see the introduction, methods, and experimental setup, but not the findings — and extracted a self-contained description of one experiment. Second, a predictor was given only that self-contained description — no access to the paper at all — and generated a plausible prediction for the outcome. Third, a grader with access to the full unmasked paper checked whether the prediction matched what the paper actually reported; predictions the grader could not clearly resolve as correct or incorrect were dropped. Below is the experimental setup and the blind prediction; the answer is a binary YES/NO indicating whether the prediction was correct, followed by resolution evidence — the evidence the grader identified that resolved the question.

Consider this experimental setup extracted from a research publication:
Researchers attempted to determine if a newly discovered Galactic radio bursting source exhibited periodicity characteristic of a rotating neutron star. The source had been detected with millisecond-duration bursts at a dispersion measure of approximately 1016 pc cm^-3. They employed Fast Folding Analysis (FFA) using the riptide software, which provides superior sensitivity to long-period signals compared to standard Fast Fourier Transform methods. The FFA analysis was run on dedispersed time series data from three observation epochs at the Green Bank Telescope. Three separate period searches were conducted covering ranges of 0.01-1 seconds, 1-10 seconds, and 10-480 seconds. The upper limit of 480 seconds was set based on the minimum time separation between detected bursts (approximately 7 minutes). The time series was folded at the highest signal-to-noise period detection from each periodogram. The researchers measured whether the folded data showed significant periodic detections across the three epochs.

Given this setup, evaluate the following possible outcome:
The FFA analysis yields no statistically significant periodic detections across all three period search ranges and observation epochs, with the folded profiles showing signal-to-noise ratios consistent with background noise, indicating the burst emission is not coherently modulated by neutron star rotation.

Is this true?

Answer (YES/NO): YES